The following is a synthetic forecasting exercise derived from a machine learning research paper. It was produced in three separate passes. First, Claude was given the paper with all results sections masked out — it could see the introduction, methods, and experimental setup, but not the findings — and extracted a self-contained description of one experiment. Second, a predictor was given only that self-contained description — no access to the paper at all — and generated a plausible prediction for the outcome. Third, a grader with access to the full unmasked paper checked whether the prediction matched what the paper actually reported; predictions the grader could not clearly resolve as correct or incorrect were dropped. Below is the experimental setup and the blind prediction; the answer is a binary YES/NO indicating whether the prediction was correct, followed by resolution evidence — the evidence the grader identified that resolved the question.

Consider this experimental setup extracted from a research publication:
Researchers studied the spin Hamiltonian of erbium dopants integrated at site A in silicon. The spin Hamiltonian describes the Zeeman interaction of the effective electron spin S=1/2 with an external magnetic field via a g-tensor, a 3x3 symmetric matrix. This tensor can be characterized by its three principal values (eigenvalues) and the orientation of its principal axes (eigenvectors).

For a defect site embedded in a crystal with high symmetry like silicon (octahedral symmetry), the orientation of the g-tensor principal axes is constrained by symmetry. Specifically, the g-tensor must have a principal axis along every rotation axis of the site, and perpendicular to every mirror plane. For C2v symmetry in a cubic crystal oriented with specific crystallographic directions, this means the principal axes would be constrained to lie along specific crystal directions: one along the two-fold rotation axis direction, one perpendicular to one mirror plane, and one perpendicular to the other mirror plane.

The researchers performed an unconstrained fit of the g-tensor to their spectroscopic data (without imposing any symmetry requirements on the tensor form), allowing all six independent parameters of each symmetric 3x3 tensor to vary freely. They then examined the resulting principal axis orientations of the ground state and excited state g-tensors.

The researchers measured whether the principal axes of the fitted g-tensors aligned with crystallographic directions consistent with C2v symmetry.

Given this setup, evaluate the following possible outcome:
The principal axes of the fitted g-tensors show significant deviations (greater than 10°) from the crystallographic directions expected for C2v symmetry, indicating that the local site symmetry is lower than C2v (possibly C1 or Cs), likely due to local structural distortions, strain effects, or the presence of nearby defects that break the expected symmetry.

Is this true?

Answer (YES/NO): NO